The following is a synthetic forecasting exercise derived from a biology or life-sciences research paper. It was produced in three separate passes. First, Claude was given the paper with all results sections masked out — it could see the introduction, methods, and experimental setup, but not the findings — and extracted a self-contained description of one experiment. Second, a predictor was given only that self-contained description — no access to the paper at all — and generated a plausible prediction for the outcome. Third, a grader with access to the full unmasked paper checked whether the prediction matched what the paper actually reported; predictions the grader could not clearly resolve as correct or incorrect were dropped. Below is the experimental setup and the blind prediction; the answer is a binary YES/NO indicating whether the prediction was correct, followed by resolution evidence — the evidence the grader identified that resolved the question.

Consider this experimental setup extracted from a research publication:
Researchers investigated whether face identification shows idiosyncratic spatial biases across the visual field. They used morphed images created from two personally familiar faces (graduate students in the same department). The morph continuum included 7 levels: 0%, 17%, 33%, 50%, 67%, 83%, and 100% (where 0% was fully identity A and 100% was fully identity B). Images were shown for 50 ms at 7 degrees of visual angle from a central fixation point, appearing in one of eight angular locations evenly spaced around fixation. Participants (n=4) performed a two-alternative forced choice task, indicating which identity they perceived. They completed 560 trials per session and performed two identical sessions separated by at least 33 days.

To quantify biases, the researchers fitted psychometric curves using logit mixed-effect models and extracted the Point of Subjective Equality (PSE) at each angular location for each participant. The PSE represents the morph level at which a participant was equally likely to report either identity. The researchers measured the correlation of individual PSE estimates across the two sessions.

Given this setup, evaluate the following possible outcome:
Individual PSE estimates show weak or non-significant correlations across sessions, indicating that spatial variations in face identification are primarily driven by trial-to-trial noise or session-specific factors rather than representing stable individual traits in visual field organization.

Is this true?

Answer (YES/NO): NO